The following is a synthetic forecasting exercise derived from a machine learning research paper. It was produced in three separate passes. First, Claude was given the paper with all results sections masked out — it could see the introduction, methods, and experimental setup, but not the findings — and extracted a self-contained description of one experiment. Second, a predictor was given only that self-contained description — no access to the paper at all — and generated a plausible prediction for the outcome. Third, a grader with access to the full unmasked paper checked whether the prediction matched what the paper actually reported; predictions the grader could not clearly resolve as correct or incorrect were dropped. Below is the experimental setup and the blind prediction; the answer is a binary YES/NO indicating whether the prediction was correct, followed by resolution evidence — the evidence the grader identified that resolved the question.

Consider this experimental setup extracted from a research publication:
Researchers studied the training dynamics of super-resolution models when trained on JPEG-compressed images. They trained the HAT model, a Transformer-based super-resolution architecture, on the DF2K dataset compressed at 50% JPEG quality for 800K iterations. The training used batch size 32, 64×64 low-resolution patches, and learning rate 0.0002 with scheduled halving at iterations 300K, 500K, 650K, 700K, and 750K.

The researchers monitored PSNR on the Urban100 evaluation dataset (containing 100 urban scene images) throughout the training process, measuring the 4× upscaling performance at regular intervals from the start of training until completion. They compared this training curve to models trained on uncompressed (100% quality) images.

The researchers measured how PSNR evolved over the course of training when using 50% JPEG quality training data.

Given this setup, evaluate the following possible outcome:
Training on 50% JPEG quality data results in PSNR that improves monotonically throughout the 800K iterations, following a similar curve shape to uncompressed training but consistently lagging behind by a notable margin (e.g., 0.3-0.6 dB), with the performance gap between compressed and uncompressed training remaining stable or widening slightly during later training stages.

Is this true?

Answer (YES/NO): NO